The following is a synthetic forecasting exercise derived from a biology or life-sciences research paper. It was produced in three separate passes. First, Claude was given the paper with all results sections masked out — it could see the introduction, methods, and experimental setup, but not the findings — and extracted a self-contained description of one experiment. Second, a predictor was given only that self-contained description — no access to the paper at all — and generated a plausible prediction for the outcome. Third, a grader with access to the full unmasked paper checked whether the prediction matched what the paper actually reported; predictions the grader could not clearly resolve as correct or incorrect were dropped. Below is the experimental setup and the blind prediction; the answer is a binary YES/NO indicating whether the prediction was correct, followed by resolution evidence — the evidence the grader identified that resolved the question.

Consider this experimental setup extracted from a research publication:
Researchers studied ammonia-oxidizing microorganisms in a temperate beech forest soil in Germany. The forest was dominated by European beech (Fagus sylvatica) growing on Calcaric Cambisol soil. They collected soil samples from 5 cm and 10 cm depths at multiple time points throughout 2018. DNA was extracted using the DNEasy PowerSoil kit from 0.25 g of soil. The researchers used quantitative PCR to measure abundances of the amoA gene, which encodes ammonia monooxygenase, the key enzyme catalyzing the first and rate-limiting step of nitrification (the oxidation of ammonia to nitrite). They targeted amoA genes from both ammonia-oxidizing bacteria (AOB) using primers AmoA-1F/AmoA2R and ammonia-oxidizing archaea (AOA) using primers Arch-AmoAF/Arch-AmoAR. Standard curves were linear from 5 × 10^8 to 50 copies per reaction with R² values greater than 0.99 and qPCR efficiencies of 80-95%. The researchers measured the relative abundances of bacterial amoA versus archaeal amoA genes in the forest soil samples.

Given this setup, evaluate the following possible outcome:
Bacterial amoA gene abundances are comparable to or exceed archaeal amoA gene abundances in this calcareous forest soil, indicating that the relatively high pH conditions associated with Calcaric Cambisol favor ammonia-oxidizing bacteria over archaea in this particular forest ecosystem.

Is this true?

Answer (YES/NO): YES